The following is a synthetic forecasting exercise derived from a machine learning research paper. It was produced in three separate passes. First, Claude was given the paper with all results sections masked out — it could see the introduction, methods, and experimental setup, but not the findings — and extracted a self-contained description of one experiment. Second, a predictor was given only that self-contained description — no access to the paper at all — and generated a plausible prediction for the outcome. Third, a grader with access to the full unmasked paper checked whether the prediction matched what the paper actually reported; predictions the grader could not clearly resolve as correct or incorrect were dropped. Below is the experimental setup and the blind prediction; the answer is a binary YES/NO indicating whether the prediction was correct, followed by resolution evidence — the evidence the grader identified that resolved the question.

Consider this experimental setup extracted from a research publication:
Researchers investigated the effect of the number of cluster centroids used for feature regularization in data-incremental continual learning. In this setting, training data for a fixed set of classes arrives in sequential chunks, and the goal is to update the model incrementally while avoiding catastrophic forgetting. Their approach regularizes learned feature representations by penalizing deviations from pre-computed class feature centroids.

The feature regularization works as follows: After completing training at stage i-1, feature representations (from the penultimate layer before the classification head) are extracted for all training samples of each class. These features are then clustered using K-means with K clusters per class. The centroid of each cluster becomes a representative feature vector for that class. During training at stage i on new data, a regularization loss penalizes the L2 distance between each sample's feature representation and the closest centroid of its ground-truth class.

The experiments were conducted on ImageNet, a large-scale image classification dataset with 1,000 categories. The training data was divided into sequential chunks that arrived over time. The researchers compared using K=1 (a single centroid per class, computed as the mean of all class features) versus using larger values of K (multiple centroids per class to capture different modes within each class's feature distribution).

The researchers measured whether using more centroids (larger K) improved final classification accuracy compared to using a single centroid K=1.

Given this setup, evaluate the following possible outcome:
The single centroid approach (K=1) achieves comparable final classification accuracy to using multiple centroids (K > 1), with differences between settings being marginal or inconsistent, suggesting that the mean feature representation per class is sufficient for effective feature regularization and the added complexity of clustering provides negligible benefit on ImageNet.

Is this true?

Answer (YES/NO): YES